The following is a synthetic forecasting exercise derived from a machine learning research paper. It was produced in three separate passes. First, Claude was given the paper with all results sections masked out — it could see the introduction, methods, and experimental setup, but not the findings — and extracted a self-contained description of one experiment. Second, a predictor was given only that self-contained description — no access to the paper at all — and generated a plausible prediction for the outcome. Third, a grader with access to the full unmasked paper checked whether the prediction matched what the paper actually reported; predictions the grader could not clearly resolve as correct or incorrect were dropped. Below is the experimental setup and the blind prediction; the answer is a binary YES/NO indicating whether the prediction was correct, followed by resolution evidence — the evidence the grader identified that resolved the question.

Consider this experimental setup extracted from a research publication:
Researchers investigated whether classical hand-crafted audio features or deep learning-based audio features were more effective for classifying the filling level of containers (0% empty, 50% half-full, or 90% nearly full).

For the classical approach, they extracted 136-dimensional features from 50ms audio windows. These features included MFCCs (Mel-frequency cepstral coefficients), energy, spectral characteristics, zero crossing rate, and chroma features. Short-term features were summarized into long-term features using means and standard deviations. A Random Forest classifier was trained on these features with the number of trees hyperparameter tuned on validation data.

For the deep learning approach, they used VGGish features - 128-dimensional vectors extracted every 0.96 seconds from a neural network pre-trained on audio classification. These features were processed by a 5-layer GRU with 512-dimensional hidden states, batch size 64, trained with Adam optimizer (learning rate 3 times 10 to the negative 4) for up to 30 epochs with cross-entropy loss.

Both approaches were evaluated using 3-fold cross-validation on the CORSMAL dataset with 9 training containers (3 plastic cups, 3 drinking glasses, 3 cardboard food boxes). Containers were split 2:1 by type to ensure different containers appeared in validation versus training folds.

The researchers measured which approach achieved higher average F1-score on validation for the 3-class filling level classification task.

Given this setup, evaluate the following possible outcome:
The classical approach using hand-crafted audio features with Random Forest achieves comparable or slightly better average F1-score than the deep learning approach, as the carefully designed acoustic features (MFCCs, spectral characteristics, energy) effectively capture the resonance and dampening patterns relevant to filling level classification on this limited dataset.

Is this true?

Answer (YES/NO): NO